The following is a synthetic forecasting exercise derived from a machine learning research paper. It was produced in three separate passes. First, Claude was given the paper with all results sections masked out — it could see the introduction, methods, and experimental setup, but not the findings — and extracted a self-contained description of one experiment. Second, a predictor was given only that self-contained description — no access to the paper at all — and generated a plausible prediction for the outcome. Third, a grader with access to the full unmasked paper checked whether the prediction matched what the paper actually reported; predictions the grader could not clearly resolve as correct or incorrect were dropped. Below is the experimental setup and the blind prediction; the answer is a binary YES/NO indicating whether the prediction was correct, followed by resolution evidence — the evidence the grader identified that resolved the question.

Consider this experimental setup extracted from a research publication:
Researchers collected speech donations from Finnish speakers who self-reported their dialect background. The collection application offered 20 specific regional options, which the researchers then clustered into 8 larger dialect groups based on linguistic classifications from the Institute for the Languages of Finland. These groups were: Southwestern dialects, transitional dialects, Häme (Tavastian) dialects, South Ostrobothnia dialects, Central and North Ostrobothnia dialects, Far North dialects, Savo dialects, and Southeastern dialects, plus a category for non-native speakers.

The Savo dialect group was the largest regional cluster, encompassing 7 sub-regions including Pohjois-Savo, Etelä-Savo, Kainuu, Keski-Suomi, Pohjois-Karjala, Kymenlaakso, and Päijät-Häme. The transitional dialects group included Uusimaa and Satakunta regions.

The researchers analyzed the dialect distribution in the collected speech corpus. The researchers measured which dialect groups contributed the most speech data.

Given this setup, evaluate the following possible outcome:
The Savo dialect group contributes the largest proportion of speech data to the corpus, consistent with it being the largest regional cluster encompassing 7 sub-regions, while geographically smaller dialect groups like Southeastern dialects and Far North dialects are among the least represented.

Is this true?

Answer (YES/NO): NO